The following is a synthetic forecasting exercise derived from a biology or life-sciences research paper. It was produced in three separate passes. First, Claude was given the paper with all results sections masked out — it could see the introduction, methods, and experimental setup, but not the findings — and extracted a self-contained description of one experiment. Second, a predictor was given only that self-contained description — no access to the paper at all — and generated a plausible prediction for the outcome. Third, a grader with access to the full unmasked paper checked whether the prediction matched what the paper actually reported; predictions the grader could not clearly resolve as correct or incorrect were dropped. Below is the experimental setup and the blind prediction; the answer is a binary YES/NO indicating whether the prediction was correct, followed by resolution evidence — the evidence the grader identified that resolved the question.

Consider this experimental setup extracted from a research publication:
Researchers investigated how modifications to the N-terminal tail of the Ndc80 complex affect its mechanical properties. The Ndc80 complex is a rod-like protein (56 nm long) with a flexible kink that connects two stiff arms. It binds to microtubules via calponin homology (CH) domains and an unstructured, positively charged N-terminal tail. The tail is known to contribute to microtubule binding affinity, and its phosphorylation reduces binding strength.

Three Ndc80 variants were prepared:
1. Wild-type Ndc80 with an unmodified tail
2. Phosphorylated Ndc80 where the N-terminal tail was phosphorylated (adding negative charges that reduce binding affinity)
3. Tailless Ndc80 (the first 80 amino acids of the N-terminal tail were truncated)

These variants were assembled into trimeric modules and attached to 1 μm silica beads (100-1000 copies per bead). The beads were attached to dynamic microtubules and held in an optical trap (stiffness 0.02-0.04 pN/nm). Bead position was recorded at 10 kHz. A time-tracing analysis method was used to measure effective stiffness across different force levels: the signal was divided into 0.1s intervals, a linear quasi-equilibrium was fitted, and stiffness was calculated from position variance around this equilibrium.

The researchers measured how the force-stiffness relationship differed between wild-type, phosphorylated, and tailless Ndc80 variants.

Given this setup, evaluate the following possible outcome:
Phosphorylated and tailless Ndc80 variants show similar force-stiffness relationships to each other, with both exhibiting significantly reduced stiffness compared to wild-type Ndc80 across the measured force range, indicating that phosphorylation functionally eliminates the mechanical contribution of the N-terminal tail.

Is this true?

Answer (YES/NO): NO